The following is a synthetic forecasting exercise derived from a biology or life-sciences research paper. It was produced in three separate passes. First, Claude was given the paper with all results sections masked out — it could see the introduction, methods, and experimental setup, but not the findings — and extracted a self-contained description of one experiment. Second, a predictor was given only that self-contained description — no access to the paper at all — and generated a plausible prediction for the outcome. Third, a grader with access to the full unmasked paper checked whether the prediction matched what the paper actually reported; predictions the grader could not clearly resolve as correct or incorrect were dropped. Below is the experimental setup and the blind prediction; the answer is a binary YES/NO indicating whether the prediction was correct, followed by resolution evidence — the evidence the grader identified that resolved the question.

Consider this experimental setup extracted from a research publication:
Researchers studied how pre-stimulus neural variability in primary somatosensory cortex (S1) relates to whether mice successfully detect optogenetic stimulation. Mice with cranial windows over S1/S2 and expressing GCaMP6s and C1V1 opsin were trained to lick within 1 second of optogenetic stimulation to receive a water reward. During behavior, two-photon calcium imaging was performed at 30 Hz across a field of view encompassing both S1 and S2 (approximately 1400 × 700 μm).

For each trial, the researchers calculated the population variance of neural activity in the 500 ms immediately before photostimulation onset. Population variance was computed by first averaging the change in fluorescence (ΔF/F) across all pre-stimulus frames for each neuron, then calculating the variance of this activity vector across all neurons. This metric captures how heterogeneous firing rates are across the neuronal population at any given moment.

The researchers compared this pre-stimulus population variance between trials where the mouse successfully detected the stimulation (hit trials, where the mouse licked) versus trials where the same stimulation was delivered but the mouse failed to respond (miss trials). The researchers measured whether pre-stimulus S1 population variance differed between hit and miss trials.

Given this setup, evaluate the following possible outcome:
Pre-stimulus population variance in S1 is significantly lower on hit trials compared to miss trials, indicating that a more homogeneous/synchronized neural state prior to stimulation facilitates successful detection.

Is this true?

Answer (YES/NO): YES